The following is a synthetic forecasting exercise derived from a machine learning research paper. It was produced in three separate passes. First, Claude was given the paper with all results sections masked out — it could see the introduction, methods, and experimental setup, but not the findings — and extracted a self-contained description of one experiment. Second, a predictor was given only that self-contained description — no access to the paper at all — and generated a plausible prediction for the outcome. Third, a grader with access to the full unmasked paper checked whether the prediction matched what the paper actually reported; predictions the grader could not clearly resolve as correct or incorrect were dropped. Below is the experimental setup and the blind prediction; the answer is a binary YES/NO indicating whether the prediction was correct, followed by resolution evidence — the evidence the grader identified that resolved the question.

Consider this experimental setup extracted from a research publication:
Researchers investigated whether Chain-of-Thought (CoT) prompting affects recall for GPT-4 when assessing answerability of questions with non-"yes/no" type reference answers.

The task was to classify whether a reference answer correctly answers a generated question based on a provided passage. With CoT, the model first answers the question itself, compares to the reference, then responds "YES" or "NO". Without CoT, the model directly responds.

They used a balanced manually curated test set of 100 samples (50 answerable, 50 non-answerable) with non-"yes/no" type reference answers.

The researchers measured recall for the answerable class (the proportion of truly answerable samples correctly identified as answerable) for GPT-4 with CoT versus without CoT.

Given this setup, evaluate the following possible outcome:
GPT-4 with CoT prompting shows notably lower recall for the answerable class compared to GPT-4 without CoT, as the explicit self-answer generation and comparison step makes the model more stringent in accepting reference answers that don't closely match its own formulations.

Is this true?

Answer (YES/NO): NO